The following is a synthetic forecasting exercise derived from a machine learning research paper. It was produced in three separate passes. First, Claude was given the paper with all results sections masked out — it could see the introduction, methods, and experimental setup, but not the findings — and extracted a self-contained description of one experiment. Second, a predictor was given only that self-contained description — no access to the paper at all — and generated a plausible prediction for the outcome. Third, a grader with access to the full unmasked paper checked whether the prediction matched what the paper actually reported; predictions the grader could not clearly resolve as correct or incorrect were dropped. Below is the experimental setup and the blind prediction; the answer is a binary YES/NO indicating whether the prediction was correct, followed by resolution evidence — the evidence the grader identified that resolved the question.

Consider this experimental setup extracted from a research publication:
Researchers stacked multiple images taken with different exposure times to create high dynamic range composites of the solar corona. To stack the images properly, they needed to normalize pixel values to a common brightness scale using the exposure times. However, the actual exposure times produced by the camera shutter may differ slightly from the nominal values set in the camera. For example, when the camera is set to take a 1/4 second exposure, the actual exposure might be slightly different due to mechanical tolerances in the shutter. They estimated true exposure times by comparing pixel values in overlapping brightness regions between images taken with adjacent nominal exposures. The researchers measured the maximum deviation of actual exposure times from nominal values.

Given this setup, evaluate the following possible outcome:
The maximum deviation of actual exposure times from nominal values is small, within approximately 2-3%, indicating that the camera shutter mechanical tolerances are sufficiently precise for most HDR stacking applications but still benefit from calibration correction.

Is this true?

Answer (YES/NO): NO